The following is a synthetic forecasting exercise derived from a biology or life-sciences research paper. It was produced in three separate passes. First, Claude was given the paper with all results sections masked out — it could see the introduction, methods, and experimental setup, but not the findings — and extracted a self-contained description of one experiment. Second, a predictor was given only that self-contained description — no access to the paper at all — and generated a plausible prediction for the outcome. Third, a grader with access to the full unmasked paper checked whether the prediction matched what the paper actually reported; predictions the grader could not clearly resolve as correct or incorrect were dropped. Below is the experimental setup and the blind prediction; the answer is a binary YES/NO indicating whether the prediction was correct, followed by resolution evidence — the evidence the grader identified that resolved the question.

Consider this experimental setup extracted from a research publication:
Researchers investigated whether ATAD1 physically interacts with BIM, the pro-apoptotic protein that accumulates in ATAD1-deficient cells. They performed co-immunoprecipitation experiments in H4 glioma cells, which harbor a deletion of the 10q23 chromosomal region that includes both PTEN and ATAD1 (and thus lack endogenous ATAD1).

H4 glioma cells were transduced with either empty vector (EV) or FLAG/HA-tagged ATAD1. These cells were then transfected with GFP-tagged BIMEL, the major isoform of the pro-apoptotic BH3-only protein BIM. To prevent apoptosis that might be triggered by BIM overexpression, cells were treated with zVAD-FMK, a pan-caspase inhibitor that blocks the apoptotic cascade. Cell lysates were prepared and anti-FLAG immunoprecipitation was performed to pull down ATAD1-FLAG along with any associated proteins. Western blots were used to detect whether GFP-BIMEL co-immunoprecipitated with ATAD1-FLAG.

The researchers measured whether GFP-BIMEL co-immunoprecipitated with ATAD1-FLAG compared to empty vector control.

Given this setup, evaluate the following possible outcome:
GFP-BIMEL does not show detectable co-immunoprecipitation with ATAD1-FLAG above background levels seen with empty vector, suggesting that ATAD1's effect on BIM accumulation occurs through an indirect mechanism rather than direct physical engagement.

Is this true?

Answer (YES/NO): NO